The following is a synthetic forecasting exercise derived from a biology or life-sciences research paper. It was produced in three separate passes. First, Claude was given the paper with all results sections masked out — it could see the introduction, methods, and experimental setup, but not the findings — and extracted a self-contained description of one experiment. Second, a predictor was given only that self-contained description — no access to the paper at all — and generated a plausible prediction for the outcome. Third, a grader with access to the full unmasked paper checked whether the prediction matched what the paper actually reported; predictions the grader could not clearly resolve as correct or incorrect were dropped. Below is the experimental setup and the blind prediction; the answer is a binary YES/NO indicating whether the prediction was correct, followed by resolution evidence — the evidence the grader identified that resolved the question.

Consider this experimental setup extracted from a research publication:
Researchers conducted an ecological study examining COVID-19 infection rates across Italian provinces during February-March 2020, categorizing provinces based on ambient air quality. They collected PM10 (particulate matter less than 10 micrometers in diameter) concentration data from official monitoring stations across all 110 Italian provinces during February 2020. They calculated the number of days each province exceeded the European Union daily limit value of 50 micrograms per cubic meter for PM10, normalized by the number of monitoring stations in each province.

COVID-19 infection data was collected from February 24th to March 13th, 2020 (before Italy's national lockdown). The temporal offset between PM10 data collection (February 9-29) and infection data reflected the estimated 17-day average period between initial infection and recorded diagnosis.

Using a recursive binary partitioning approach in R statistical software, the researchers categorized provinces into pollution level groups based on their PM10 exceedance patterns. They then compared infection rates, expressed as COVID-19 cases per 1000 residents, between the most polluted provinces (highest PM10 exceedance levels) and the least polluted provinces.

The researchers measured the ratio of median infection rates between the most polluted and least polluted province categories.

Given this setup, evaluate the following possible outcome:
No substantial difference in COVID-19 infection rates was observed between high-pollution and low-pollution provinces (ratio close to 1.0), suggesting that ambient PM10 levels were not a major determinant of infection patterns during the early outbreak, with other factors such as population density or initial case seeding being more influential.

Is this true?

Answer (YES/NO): NO